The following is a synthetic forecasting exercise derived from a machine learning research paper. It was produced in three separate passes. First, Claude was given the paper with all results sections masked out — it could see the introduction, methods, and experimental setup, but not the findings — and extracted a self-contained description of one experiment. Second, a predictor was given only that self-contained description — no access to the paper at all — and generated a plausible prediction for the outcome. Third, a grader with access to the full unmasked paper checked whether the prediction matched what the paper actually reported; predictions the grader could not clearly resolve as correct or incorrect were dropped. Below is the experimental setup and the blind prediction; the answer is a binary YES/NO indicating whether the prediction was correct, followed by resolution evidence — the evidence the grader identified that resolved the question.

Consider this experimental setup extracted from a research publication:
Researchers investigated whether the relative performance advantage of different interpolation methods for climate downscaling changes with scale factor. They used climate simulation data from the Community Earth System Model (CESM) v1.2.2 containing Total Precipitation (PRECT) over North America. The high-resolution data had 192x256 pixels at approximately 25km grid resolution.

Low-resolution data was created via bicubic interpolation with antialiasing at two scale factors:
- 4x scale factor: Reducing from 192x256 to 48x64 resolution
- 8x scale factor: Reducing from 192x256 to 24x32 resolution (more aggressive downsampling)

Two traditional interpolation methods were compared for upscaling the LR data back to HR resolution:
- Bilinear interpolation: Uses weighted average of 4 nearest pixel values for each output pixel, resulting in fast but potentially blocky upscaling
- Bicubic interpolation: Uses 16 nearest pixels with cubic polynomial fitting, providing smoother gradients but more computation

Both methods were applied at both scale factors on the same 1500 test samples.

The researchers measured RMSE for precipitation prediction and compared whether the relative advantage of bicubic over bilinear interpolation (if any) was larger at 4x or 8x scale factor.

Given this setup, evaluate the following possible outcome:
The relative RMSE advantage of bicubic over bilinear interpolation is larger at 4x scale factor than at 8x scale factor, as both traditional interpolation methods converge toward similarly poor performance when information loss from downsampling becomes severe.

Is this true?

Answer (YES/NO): YES